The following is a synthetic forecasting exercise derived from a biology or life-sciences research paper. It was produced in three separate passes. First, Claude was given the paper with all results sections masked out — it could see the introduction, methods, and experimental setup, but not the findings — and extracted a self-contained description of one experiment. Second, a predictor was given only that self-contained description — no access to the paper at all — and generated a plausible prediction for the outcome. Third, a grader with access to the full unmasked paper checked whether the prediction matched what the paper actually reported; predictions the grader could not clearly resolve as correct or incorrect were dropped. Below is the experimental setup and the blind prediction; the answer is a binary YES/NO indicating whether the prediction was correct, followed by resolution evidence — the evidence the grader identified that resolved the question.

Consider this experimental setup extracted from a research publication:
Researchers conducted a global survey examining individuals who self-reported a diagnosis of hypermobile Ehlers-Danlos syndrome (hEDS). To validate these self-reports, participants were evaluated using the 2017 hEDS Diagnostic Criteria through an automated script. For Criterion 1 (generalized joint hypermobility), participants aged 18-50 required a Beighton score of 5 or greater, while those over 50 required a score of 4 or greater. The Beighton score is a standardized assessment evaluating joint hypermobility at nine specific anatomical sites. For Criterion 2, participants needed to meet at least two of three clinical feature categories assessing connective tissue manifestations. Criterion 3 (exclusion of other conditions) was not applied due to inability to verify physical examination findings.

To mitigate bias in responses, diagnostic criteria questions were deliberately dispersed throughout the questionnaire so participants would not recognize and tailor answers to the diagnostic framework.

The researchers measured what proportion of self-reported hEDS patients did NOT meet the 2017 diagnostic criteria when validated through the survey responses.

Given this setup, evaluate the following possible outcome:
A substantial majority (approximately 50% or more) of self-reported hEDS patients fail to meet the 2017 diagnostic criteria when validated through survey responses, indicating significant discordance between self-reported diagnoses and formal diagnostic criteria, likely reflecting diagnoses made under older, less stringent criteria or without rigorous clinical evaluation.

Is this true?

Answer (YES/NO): NO